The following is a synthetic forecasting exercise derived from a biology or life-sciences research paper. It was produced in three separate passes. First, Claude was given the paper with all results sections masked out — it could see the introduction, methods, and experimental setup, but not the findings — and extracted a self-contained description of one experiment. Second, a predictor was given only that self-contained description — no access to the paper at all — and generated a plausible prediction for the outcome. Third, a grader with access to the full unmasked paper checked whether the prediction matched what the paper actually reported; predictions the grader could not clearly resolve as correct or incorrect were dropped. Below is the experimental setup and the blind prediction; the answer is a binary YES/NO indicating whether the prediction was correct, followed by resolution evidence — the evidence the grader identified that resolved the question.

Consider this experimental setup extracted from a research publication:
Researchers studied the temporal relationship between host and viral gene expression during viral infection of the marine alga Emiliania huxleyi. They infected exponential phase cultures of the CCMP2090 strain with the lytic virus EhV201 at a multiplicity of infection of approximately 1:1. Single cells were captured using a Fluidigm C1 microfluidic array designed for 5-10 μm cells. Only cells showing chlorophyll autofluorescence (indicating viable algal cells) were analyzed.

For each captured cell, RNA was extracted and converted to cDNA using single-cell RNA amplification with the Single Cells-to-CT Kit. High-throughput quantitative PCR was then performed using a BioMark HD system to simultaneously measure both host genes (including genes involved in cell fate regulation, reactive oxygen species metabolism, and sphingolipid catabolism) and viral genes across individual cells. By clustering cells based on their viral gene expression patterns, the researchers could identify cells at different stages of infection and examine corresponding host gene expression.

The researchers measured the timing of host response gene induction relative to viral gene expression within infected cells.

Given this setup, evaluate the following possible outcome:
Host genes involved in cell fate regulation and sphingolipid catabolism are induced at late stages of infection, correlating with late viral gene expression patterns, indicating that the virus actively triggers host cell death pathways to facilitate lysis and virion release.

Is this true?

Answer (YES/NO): NO